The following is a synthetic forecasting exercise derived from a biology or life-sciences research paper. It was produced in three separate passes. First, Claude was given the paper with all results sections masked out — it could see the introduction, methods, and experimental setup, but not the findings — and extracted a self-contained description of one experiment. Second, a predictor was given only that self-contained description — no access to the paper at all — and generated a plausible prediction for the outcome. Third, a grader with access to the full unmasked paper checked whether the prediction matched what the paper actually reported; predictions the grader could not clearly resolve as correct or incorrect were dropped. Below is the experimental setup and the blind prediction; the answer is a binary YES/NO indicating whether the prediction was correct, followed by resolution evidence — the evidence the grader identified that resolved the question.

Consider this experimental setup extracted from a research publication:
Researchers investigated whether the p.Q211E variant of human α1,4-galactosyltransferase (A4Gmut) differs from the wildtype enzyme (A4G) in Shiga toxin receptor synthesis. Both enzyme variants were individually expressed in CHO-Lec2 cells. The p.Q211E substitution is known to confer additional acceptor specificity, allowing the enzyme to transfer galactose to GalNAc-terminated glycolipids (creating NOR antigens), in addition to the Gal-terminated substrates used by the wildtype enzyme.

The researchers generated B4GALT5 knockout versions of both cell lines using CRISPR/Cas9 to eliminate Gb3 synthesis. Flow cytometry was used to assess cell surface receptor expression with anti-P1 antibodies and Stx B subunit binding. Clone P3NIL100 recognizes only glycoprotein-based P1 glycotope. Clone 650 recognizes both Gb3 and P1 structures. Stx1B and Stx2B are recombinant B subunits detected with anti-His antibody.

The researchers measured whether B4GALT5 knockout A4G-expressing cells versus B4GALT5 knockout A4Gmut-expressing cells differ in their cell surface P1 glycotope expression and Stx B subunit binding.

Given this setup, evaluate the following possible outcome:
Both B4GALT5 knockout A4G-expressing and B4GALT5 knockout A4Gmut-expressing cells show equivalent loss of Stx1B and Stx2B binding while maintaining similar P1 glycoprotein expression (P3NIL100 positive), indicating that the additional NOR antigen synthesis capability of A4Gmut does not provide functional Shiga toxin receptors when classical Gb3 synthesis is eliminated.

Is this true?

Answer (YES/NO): NO